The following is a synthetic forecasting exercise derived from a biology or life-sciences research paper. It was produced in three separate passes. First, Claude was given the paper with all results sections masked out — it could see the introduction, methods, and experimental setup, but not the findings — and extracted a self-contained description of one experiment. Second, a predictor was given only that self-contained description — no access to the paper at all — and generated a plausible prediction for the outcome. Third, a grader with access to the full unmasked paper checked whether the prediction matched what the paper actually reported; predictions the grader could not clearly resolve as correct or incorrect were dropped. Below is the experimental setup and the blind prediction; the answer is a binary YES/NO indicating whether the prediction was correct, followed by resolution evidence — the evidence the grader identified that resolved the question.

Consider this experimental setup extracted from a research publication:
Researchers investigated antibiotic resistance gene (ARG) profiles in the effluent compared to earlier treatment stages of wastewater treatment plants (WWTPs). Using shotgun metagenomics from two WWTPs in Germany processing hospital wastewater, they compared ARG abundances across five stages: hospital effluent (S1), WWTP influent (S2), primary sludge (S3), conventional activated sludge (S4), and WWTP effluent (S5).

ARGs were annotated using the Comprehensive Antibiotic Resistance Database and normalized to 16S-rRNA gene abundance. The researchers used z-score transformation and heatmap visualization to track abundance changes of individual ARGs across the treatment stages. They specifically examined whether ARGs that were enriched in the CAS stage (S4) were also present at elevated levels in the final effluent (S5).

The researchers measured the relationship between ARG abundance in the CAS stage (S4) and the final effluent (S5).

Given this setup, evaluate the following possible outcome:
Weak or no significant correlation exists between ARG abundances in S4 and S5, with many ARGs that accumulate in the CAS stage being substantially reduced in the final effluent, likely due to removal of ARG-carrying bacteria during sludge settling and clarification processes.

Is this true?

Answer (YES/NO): NO